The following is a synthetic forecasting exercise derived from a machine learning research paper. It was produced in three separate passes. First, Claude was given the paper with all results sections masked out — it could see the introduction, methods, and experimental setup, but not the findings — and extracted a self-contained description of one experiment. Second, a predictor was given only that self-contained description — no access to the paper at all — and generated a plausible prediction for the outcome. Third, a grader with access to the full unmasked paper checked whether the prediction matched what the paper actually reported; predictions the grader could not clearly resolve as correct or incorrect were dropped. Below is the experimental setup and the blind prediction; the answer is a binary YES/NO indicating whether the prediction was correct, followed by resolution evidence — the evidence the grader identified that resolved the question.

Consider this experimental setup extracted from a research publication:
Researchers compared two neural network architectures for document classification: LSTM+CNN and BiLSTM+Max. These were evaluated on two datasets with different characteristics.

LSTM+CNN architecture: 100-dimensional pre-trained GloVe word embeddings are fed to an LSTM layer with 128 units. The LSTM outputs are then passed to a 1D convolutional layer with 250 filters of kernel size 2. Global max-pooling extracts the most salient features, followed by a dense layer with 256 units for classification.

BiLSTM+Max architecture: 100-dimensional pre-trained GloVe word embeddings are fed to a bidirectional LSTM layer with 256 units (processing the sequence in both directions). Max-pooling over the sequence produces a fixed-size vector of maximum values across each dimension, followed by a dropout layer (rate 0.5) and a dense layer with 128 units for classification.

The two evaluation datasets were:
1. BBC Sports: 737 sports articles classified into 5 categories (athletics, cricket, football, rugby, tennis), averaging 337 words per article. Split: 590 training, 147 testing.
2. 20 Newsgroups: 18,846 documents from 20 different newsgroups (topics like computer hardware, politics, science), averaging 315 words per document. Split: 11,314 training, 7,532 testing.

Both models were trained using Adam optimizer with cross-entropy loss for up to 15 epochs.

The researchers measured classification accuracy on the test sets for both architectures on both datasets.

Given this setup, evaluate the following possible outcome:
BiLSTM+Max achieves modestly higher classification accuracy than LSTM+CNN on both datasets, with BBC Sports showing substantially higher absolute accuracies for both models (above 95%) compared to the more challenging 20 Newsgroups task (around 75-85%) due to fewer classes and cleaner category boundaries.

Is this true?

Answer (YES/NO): NO